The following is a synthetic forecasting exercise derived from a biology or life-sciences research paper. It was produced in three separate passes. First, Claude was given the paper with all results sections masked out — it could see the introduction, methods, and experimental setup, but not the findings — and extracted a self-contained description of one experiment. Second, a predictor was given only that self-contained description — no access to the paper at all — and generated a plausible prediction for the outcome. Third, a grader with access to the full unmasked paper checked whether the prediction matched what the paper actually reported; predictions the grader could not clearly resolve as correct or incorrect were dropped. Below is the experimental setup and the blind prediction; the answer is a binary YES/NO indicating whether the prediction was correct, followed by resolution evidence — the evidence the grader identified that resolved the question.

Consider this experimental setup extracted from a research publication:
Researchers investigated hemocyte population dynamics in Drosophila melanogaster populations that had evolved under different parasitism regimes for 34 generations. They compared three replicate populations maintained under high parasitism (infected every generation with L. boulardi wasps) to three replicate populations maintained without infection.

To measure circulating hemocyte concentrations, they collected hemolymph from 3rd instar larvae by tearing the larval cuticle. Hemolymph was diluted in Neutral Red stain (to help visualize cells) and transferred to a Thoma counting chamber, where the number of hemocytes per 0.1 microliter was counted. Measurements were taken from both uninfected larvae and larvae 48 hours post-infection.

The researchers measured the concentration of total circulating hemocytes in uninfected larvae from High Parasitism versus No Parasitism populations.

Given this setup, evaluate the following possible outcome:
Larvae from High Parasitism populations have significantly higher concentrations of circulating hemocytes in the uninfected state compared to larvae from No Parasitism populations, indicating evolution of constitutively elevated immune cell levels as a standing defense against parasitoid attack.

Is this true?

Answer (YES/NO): YES